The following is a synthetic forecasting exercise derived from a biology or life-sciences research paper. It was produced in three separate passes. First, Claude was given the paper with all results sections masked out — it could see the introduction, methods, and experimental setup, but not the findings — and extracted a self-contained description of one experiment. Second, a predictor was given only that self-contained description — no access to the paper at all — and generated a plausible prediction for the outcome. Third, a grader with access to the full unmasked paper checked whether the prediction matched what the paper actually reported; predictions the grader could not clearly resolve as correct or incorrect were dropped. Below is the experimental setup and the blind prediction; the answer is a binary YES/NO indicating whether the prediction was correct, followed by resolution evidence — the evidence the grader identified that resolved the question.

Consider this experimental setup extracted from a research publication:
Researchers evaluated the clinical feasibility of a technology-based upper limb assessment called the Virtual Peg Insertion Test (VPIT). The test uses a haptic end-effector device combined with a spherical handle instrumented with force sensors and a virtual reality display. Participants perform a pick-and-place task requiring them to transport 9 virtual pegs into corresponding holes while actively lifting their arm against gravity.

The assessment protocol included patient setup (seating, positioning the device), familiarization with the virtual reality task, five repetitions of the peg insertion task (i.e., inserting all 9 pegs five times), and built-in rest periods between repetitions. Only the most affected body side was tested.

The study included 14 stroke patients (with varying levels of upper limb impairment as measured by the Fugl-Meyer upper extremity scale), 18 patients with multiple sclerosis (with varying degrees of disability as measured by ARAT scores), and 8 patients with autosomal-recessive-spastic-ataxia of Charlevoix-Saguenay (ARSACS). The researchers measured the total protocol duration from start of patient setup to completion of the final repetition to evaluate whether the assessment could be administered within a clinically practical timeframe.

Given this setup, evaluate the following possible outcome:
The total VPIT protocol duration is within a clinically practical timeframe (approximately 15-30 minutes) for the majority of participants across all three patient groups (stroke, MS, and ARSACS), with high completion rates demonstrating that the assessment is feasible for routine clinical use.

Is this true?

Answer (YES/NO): YES